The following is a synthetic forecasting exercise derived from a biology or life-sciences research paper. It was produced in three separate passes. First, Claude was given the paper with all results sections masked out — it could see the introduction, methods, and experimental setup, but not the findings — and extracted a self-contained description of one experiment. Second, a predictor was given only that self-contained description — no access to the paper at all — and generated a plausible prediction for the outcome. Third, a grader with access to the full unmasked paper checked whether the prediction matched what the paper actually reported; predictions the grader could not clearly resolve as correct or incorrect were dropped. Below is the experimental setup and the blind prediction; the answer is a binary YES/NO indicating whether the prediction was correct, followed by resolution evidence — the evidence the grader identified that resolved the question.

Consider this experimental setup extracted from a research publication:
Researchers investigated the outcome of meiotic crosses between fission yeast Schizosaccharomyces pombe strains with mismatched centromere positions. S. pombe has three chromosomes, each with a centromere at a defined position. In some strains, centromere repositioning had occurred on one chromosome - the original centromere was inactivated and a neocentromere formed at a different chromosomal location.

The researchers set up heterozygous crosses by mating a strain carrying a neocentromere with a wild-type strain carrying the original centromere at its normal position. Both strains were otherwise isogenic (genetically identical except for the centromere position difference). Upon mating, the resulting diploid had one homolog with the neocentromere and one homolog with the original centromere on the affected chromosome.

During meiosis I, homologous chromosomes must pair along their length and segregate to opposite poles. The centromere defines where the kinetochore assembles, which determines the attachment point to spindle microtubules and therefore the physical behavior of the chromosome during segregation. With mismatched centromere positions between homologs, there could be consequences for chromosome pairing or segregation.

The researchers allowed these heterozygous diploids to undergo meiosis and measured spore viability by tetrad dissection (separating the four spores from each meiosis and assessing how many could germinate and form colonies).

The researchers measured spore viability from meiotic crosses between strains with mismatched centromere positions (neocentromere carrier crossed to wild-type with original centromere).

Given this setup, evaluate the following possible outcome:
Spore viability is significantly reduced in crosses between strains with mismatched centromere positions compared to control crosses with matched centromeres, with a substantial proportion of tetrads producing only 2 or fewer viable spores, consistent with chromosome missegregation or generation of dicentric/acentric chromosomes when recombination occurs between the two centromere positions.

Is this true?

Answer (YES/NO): YES